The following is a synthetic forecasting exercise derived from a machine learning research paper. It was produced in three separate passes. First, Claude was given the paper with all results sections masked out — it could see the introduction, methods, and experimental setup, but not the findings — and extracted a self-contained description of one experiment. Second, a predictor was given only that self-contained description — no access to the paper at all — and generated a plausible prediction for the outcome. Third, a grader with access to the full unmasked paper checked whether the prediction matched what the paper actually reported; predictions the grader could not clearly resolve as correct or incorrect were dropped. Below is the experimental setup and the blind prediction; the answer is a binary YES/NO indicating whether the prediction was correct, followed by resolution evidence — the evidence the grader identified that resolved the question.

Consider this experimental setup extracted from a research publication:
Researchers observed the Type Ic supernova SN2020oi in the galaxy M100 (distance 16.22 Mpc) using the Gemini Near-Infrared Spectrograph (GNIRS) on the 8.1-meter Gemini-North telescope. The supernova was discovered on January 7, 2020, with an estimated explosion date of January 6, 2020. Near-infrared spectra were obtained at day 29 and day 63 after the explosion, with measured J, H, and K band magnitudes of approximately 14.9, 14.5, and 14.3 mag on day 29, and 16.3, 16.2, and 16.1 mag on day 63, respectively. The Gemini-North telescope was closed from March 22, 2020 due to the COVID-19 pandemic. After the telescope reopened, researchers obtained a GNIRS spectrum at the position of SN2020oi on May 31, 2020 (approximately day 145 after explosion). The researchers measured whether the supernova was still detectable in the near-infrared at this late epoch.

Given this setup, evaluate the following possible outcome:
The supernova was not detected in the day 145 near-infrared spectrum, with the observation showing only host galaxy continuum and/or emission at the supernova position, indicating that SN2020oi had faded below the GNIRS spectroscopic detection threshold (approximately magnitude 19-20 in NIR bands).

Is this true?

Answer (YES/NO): YES